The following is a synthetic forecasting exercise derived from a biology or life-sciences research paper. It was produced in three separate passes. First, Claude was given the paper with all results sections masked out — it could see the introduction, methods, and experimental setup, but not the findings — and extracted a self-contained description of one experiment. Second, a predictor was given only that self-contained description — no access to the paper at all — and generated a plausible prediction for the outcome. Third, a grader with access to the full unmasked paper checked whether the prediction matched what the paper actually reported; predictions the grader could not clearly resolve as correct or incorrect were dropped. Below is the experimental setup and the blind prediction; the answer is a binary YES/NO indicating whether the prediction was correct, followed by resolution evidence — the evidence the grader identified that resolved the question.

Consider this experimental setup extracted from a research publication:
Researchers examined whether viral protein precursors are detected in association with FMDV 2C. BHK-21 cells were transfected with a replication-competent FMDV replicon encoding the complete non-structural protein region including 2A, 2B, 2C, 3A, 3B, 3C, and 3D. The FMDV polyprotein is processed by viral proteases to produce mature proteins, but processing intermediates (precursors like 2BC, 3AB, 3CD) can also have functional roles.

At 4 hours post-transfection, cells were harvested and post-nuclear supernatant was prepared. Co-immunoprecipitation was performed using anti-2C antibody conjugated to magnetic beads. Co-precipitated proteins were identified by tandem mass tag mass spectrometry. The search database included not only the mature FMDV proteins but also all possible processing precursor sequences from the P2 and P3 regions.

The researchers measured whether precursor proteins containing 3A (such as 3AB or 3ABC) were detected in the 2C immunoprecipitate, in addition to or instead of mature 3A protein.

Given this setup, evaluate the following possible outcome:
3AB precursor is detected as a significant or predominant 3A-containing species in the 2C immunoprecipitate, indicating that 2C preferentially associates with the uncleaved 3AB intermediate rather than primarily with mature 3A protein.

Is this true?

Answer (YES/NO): NO